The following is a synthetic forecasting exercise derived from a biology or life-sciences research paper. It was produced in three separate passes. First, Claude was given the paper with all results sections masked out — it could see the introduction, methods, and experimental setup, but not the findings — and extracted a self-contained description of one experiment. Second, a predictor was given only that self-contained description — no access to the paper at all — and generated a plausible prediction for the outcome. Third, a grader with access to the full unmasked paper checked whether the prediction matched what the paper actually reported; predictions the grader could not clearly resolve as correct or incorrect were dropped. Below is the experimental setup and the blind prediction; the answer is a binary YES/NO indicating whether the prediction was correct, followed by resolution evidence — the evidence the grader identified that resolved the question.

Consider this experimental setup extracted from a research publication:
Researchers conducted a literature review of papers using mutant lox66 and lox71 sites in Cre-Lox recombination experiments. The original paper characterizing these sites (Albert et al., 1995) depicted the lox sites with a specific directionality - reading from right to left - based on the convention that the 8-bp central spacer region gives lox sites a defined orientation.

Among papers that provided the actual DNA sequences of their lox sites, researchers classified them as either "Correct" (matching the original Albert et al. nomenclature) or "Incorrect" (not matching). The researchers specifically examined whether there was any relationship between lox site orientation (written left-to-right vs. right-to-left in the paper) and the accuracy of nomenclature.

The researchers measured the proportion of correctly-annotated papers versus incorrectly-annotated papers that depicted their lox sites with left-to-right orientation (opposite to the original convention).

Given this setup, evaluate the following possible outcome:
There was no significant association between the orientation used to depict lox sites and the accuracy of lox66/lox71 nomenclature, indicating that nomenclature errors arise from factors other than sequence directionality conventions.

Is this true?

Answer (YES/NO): NO